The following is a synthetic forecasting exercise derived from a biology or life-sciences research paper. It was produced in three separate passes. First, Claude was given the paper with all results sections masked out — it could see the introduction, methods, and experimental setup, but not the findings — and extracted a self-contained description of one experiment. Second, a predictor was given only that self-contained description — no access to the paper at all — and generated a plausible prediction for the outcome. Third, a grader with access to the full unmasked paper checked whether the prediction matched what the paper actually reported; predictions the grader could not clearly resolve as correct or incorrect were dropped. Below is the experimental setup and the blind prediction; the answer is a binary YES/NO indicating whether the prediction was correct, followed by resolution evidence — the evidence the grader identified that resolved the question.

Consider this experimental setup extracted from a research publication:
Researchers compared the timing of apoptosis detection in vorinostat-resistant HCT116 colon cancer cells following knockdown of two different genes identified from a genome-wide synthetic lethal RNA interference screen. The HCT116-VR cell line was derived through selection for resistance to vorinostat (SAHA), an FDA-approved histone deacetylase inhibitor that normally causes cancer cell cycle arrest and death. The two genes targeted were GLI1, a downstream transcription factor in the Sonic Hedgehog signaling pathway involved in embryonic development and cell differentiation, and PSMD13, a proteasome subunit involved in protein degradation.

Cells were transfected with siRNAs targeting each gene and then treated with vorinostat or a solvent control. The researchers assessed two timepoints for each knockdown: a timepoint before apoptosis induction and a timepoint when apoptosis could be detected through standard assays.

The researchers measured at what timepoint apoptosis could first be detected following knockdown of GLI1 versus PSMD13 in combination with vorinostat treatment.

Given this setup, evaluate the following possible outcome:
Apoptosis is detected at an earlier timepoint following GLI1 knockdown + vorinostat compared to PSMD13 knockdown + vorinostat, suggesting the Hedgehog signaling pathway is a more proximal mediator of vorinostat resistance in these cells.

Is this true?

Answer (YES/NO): YES